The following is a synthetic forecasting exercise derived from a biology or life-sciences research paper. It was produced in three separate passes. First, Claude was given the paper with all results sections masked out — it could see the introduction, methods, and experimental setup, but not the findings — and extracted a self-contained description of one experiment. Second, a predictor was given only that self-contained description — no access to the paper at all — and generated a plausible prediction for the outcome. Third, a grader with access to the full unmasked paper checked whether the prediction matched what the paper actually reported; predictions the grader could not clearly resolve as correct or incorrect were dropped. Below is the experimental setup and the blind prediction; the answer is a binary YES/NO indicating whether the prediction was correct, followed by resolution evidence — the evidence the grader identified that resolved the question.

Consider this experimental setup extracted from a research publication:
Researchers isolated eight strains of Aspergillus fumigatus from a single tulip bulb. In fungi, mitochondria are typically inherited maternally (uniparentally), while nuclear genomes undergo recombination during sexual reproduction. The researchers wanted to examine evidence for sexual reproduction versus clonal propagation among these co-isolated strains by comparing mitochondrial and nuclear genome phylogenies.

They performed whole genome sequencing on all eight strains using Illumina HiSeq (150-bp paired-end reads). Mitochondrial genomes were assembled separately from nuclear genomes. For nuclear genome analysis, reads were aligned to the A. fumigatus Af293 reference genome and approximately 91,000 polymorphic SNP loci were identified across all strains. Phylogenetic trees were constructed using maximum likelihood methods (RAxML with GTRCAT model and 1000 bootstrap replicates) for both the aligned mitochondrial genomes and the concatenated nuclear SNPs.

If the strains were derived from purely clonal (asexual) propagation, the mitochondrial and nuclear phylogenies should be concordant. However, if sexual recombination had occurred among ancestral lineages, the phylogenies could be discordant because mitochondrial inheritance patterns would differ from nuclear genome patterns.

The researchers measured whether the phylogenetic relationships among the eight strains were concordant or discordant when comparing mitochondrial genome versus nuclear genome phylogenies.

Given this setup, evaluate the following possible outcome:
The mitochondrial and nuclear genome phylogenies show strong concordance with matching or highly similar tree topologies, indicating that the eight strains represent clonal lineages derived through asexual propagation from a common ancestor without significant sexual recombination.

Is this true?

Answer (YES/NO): NO